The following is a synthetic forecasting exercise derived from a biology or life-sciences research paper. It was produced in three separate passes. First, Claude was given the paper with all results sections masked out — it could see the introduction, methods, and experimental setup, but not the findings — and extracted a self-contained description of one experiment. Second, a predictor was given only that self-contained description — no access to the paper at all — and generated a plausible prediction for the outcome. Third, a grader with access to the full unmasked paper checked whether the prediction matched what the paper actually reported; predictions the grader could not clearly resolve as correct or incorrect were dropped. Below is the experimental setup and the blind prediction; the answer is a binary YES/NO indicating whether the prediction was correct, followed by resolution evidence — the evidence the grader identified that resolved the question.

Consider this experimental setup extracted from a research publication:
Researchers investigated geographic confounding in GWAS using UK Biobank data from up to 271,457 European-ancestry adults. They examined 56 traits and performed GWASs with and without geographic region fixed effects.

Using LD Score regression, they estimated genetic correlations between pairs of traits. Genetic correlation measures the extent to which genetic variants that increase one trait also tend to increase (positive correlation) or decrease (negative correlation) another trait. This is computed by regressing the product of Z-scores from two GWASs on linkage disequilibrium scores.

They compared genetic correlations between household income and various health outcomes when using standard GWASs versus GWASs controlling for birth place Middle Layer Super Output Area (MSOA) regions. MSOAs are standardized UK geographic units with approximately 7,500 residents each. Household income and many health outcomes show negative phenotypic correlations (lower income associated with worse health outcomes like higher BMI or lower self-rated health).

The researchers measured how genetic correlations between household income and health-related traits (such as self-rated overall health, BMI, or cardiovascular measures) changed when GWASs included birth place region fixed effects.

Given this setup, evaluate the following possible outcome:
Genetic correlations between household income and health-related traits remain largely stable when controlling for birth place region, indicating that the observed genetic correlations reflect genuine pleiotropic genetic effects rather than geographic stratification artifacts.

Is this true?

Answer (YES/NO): NO